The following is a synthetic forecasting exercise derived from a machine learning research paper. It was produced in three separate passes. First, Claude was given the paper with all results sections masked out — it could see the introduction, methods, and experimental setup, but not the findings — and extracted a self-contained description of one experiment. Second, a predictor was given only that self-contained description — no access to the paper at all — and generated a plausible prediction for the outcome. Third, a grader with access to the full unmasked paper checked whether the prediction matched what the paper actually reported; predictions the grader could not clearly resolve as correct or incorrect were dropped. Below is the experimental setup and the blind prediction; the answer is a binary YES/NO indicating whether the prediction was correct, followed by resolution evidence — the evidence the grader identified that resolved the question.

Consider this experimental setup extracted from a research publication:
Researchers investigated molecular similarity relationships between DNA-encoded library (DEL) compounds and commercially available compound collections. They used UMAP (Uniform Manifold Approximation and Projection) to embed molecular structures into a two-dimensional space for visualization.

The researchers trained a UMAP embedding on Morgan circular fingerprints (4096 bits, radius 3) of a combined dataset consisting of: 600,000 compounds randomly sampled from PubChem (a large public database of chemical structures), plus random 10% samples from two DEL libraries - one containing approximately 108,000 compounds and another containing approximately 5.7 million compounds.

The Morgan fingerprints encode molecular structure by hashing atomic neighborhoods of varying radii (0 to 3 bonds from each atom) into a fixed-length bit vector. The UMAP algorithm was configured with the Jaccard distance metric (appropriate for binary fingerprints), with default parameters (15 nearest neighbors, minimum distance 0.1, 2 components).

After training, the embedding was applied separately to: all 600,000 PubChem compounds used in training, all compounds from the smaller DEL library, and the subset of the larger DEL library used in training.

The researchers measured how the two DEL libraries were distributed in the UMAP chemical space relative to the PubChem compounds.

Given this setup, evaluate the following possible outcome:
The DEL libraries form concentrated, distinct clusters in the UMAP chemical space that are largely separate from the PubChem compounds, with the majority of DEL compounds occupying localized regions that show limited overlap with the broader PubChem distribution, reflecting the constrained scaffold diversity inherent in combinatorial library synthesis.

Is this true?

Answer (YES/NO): YES